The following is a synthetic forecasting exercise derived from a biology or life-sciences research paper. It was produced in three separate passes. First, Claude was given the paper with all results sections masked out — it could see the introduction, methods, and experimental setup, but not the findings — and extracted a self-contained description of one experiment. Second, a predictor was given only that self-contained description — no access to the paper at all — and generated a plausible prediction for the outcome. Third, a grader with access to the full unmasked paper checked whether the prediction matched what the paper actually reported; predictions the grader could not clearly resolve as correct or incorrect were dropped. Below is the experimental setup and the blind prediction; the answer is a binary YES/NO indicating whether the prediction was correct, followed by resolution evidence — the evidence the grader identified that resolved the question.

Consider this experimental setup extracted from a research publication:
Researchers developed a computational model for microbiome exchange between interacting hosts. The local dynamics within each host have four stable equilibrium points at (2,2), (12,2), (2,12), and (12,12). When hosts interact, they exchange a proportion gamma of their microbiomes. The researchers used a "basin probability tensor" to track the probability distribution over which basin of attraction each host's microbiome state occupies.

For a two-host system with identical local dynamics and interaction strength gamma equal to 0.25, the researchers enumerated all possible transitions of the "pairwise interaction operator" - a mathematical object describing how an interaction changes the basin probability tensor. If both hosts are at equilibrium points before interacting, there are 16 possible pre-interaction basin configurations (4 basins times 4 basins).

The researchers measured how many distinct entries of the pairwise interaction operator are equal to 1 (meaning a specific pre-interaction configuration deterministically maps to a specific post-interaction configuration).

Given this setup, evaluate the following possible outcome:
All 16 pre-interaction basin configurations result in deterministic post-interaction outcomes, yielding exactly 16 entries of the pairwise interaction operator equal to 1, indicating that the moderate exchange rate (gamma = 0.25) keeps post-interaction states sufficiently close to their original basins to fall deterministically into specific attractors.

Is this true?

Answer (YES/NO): YES